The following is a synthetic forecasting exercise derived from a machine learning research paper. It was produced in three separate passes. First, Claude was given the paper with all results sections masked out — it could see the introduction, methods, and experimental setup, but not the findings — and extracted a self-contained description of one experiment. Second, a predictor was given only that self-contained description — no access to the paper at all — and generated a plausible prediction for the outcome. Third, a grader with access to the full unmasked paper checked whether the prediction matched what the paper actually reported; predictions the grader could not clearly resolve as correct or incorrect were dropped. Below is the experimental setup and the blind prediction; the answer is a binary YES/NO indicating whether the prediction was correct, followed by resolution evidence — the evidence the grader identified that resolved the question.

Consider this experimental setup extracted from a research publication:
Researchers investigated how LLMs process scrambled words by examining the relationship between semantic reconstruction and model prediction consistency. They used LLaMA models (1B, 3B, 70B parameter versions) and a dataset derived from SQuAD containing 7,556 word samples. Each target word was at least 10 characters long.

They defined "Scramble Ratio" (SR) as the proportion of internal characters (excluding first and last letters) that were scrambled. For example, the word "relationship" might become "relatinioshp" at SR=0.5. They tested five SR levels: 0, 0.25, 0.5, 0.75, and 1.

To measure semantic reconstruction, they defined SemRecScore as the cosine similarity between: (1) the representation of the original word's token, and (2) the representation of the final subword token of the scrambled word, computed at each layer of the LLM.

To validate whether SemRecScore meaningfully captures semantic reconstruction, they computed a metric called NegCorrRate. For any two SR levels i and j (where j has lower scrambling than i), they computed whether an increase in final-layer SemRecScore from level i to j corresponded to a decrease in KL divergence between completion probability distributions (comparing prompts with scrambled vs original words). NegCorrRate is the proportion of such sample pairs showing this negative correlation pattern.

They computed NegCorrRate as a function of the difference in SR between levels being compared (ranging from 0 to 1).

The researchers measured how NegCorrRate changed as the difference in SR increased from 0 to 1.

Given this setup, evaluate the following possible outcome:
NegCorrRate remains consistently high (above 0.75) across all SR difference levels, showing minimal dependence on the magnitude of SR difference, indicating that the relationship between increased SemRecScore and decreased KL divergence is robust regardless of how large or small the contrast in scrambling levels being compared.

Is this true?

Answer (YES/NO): NO